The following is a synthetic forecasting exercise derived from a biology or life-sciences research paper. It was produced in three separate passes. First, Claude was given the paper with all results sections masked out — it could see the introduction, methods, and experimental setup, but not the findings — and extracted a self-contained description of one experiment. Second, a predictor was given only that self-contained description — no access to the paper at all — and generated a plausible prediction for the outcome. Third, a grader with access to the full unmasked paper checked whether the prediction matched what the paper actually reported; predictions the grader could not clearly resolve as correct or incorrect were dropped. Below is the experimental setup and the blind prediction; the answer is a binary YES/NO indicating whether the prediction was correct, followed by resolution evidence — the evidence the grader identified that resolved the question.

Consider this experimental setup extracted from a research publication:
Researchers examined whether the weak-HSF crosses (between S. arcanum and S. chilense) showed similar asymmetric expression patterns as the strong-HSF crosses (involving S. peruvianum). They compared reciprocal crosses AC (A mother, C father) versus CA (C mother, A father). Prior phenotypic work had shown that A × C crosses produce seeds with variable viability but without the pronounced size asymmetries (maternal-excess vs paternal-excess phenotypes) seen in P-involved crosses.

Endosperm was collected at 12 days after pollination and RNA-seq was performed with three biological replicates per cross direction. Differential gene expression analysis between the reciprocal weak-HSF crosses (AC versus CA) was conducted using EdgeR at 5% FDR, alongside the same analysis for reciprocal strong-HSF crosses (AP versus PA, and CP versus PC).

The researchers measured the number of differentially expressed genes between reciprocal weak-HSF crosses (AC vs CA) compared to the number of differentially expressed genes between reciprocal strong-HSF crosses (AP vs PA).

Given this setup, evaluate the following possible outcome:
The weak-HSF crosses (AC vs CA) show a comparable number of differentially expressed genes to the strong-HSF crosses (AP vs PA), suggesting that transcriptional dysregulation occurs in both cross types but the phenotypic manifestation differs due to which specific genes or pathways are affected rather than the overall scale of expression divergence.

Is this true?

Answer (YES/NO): NO